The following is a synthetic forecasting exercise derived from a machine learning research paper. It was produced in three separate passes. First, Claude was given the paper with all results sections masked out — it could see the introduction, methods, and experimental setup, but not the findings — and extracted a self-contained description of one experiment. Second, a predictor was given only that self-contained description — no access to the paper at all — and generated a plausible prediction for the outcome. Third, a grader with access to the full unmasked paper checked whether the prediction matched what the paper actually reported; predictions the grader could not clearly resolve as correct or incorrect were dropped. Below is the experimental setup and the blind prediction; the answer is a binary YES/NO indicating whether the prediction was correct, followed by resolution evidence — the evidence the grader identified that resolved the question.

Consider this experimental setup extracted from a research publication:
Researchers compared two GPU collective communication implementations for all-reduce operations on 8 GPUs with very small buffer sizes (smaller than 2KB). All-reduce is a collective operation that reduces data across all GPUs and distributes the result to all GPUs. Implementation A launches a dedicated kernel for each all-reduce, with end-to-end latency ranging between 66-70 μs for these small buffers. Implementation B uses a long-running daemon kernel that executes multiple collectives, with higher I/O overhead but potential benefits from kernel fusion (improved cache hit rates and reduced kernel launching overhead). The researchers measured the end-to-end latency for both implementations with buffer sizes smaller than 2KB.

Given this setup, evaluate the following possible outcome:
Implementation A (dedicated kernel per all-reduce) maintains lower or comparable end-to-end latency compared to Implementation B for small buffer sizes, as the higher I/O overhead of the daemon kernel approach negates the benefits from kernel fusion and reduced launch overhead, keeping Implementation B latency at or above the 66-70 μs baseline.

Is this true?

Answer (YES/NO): NO